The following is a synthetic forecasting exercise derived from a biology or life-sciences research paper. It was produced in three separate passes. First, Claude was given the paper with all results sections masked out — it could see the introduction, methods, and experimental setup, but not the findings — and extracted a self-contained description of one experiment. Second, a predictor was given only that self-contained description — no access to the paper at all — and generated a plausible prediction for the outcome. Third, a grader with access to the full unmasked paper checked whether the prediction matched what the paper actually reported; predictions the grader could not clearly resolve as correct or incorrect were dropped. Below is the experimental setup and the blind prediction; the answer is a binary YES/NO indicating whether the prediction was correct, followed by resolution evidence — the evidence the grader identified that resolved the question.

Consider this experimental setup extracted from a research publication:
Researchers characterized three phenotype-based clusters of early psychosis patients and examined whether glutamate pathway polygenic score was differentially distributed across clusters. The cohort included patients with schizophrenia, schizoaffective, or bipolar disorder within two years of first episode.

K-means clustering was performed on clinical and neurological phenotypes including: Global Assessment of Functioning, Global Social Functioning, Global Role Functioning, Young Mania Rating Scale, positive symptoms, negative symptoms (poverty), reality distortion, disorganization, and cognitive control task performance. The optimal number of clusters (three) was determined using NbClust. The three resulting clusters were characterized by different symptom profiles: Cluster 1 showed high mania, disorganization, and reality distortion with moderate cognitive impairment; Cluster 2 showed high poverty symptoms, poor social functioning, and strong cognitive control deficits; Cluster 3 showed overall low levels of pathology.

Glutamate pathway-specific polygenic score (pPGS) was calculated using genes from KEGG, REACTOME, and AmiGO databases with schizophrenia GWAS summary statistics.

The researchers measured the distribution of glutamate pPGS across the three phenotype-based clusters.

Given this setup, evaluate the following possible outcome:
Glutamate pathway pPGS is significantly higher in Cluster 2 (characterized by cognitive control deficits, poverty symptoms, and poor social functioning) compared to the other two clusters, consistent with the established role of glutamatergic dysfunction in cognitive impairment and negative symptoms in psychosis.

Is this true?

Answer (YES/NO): YES